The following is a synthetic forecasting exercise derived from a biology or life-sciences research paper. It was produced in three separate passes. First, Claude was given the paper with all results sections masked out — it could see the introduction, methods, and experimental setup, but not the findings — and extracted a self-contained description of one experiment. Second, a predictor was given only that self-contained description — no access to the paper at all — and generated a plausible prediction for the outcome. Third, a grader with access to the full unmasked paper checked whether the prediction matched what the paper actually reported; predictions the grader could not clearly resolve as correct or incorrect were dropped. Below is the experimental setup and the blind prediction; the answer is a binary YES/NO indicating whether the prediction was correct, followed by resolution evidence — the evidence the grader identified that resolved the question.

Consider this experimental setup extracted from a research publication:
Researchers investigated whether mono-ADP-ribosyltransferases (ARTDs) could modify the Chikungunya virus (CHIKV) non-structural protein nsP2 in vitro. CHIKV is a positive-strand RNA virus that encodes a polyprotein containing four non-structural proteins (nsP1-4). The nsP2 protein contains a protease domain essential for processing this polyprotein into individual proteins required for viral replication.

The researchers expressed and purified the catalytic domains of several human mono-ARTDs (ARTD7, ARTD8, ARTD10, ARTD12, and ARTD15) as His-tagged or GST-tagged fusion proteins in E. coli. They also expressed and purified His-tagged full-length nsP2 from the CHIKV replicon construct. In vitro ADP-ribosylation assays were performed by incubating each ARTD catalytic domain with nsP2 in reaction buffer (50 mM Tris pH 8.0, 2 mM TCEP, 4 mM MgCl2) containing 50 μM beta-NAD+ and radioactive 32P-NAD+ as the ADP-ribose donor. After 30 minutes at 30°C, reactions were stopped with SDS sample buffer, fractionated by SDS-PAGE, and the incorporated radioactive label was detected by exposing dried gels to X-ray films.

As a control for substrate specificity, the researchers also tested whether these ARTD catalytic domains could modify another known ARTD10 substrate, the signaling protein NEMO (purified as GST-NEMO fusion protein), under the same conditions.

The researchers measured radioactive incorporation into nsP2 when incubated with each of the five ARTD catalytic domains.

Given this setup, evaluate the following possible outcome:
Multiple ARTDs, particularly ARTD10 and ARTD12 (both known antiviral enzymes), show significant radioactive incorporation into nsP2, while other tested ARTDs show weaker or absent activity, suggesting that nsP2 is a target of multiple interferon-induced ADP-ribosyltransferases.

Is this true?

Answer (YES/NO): NO